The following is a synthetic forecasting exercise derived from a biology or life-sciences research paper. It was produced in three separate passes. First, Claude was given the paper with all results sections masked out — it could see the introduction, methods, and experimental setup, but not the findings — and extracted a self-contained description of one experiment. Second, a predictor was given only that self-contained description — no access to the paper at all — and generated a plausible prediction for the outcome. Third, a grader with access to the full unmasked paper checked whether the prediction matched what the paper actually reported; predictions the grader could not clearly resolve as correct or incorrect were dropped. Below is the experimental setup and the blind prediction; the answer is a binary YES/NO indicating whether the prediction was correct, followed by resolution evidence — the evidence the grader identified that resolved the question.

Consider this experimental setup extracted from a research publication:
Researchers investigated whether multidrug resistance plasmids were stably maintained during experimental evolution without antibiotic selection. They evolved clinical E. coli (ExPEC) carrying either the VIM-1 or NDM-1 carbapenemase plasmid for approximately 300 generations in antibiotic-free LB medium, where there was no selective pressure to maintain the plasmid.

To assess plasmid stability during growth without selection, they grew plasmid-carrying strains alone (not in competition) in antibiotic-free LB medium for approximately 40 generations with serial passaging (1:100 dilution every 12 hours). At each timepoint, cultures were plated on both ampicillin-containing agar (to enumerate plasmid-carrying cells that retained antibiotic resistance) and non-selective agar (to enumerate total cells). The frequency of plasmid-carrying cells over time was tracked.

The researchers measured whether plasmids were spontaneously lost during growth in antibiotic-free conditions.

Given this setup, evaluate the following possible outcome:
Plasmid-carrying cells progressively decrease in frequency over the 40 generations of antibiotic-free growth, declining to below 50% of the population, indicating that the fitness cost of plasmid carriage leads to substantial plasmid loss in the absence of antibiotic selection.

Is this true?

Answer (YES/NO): NO